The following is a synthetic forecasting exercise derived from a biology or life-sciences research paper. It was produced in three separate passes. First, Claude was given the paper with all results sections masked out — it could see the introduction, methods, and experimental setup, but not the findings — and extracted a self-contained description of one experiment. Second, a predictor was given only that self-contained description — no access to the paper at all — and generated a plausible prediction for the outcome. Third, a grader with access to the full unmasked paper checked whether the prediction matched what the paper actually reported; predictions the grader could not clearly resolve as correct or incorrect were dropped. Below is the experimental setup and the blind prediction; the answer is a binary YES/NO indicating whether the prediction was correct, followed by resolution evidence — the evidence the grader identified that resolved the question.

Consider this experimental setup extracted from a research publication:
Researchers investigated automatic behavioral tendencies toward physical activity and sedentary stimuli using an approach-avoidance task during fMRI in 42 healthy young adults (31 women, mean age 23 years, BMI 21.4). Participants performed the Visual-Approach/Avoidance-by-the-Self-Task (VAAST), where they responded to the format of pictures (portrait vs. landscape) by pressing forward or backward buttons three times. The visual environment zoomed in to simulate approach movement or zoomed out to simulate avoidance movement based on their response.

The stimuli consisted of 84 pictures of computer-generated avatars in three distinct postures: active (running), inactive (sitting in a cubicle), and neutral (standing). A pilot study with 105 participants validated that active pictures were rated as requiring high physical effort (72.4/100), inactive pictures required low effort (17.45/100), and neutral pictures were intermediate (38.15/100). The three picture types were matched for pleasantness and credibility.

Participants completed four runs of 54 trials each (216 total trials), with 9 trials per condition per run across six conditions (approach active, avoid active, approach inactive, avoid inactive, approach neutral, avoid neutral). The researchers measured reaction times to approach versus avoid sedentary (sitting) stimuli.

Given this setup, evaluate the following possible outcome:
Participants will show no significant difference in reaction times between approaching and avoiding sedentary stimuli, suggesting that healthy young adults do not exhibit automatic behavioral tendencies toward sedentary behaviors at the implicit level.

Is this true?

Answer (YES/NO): YES